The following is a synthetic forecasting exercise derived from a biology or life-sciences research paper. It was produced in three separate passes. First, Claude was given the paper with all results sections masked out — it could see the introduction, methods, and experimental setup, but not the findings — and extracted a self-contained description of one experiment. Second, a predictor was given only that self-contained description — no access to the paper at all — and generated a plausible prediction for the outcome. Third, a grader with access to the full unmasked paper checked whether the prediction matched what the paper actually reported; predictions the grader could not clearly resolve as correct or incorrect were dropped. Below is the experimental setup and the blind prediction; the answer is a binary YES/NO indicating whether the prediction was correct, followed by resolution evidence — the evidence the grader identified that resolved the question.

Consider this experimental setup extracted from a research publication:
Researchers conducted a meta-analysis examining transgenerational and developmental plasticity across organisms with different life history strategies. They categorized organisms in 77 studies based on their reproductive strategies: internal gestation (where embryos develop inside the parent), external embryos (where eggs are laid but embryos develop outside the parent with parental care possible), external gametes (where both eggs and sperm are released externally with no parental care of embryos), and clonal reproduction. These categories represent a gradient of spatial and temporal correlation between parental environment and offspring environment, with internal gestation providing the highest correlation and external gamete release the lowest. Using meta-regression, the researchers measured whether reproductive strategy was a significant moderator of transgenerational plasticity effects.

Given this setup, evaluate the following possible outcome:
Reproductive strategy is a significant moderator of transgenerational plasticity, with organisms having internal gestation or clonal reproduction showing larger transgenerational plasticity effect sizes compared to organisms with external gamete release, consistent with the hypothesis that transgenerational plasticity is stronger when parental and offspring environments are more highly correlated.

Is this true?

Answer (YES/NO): NO